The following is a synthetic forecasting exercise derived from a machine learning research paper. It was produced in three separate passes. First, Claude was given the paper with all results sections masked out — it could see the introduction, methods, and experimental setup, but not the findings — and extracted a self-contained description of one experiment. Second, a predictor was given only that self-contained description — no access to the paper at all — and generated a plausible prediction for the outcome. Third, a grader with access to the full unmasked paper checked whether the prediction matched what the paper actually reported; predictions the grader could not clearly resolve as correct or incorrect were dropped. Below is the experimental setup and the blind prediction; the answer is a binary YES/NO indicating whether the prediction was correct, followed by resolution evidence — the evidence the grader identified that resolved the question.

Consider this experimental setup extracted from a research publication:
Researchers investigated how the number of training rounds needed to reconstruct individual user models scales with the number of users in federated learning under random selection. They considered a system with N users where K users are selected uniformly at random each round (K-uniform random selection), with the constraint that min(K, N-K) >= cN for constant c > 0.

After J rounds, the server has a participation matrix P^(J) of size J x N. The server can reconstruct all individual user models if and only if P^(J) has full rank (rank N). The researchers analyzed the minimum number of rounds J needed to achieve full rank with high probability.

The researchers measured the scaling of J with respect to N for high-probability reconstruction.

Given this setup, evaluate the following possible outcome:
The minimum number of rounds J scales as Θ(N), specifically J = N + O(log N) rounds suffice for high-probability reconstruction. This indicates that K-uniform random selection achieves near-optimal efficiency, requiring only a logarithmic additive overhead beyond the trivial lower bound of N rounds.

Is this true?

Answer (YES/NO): NO